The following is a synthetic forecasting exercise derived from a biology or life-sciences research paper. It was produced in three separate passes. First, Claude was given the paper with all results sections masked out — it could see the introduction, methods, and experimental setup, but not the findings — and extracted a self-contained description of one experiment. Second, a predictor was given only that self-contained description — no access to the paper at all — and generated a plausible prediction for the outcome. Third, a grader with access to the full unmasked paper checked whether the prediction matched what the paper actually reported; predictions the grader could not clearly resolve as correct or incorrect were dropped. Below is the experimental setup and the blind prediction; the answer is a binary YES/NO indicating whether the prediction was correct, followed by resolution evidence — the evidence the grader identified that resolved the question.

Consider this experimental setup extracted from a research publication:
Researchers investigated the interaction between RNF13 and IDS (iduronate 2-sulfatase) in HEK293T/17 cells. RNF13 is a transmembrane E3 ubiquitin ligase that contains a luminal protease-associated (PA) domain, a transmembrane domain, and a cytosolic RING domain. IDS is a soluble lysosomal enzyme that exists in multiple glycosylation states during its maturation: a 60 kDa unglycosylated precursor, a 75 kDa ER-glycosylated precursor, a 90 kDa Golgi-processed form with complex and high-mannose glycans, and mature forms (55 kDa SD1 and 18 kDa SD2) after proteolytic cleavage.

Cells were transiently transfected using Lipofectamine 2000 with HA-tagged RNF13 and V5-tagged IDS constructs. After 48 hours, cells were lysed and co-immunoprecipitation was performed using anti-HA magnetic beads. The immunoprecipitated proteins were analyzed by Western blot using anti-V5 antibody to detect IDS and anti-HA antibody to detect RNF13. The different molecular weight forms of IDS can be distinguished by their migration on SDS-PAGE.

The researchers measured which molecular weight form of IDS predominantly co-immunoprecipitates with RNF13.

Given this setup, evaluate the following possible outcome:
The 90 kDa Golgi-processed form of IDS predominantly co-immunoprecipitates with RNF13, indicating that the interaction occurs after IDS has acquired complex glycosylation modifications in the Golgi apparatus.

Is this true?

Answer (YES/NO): NO